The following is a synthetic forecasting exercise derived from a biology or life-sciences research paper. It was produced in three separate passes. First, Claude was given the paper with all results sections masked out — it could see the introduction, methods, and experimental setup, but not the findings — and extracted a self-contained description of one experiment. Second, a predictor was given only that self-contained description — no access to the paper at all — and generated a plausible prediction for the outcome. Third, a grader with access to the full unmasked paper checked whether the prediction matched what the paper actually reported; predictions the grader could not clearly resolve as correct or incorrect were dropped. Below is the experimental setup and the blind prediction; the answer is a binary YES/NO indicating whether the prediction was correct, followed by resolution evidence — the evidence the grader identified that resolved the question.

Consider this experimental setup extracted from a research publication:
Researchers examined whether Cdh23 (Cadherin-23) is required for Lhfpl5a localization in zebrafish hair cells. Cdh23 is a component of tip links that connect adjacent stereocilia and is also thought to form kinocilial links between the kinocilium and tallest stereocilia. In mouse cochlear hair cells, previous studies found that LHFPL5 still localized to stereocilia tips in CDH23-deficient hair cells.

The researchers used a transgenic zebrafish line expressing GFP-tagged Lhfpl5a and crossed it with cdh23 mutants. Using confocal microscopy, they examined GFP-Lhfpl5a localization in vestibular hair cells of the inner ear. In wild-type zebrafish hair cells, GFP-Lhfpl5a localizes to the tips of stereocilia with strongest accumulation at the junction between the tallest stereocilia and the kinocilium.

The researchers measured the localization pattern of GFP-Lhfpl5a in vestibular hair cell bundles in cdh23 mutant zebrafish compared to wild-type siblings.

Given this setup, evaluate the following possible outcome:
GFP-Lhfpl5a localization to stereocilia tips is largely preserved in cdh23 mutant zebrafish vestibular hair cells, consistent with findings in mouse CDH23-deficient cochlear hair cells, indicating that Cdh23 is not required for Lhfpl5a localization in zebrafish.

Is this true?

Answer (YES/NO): NO